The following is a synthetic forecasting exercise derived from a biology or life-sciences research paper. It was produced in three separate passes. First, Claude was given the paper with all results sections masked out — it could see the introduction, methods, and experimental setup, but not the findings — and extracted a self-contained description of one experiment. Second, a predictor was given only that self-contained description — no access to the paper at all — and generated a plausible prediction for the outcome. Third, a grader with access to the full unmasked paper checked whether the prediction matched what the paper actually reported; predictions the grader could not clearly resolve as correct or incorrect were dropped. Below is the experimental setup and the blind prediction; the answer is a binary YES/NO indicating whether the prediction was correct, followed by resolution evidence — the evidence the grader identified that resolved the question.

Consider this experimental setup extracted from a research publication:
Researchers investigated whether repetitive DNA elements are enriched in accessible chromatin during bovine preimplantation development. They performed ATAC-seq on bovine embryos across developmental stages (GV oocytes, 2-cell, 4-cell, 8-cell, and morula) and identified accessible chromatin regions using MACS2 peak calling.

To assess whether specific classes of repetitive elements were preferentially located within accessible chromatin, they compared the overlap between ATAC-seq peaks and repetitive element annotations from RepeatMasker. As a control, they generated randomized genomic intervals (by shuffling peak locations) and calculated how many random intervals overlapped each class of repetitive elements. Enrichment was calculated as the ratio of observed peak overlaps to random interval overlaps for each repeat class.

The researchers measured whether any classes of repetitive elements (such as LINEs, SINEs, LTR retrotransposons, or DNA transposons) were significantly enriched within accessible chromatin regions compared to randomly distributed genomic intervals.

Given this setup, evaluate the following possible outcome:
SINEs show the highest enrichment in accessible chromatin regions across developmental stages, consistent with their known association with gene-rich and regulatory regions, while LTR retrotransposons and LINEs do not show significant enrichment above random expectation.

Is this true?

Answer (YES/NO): NO